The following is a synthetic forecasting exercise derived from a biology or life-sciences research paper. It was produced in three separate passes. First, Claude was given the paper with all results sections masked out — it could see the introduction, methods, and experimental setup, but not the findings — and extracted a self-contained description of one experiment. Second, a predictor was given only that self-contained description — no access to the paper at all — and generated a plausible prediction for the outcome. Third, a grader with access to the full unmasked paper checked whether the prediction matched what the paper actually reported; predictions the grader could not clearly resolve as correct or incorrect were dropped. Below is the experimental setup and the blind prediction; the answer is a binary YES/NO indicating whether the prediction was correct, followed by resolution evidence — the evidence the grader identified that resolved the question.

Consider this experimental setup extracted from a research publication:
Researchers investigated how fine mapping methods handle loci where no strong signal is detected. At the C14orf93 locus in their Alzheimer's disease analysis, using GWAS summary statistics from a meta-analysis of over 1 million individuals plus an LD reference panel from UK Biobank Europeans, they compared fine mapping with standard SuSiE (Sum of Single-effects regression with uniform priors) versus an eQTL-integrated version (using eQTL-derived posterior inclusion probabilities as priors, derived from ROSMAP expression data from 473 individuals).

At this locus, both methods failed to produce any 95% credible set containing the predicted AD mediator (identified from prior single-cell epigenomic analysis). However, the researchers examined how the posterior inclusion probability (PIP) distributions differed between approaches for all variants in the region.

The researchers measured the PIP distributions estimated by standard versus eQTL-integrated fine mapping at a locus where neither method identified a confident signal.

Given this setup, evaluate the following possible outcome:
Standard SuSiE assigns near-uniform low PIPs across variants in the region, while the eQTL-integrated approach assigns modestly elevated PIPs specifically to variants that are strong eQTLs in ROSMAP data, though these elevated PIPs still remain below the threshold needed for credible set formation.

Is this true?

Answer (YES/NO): YES